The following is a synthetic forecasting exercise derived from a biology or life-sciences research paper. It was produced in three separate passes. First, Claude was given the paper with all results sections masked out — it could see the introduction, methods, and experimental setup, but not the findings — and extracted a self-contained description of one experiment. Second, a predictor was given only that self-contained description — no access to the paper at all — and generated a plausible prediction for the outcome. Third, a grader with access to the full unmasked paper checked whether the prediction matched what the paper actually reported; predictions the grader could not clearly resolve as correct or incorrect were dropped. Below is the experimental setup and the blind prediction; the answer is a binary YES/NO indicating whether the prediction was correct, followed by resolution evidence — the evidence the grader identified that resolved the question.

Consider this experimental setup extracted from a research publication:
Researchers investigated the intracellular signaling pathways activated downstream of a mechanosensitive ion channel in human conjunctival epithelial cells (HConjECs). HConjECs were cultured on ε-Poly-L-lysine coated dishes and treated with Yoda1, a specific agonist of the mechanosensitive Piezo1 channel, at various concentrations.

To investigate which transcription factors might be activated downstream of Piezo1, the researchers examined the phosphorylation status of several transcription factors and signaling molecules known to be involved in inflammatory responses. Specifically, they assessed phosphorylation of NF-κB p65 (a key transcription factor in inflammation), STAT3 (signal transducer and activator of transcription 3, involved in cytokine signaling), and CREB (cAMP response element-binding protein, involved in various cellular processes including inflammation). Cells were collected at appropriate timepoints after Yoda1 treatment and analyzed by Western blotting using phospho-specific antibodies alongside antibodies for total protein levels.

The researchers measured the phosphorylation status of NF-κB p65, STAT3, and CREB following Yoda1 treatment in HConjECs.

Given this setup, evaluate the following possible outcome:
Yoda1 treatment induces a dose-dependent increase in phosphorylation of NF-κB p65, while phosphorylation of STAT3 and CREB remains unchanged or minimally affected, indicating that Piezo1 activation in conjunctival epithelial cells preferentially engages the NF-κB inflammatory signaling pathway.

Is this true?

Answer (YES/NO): NO